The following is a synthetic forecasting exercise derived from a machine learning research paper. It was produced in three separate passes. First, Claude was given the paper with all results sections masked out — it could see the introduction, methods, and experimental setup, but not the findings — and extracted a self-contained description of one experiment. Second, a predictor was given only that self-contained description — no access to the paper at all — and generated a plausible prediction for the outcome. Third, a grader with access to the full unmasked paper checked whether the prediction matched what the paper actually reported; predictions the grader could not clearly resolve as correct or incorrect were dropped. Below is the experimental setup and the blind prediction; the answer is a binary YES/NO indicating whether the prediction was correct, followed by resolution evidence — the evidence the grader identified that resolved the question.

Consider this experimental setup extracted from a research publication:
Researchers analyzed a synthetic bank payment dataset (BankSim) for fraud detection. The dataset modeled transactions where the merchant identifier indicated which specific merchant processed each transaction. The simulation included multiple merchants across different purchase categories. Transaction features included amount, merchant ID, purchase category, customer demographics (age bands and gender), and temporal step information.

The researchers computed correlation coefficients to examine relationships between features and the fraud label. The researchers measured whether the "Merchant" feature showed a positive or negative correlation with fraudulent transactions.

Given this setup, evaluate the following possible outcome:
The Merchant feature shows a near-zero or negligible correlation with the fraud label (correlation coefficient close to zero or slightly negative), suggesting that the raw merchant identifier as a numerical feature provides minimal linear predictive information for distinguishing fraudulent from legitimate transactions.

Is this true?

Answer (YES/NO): NO